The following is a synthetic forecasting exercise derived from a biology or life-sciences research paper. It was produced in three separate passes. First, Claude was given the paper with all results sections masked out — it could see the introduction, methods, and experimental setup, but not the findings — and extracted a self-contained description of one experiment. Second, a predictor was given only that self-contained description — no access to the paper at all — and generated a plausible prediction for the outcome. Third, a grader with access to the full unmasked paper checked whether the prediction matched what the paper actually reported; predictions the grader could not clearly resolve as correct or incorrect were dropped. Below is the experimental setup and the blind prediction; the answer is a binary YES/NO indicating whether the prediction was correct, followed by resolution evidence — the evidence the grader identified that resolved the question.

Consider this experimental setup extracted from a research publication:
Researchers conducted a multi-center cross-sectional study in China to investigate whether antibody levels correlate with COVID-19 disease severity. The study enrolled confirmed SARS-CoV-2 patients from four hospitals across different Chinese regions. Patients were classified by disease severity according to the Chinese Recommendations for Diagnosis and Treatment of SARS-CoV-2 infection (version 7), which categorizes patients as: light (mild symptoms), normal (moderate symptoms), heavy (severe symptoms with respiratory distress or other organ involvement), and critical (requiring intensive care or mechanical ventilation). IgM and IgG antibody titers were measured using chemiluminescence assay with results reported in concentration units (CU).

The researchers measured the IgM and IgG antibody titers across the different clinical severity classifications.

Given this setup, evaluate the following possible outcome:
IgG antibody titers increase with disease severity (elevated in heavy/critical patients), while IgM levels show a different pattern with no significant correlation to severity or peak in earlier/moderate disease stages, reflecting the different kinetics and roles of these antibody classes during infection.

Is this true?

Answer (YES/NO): NO